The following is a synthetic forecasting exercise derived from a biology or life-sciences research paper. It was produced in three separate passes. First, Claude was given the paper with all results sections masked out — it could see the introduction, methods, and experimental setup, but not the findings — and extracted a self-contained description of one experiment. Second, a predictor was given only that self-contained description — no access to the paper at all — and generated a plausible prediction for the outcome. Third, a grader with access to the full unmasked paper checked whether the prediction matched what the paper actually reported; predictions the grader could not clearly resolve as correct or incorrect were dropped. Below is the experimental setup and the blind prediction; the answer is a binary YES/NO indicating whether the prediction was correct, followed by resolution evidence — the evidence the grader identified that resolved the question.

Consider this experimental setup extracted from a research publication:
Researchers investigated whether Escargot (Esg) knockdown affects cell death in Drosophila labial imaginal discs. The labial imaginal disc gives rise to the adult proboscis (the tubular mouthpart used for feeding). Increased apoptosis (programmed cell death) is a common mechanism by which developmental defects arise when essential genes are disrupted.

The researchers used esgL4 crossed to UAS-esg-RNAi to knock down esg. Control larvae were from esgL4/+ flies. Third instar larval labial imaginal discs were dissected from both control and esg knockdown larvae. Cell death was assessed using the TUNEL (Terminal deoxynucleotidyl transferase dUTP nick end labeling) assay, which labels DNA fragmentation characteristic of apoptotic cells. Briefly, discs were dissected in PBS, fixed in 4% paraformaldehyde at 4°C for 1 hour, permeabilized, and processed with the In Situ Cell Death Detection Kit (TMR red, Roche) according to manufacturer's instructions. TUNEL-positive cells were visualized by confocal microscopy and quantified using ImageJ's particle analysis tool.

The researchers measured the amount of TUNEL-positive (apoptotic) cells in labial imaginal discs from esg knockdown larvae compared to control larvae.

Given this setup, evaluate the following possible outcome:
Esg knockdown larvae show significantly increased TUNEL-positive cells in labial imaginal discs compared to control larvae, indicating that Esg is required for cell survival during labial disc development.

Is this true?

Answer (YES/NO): NO